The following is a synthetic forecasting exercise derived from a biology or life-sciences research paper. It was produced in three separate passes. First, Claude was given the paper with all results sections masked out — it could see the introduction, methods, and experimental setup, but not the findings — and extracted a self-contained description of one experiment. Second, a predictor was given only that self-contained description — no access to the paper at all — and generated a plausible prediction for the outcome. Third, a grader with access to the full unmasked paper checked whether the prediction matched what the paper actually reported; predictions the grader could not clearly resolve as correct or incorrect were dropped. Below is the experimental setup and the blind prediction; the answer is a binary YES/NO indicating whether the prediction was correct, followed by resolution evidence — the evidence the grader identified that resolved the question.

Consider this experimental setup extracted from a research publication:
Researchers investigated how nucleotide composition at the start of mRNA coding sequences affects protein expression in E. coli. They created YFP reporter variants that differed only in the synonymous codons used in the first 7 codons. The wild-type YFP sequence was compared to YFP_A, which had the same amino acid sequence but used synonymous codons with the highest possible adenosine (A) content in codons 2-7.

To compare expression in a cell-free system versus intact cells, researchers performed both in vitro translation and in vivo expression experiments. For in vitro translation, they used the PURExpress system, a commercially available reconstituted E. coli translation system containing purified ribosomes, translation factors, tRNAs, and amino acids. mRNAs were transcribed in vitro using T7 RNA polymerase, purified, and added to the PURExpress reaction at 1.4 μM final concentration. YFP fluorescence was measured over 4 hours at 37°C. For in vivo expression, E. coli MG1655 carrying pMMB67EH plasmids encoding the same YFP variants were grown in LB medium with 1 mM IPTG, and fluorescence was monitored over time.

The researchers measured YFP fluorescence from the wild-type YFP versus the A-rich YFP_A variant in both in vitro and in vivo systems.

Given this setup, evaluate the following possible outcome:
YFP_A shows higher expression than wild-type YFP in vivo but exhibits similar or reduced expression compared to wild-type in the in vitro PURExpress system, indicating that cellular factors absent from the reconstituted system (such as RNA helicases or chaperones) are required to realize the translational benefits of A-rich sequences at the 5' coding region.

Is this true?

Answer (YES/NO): NO